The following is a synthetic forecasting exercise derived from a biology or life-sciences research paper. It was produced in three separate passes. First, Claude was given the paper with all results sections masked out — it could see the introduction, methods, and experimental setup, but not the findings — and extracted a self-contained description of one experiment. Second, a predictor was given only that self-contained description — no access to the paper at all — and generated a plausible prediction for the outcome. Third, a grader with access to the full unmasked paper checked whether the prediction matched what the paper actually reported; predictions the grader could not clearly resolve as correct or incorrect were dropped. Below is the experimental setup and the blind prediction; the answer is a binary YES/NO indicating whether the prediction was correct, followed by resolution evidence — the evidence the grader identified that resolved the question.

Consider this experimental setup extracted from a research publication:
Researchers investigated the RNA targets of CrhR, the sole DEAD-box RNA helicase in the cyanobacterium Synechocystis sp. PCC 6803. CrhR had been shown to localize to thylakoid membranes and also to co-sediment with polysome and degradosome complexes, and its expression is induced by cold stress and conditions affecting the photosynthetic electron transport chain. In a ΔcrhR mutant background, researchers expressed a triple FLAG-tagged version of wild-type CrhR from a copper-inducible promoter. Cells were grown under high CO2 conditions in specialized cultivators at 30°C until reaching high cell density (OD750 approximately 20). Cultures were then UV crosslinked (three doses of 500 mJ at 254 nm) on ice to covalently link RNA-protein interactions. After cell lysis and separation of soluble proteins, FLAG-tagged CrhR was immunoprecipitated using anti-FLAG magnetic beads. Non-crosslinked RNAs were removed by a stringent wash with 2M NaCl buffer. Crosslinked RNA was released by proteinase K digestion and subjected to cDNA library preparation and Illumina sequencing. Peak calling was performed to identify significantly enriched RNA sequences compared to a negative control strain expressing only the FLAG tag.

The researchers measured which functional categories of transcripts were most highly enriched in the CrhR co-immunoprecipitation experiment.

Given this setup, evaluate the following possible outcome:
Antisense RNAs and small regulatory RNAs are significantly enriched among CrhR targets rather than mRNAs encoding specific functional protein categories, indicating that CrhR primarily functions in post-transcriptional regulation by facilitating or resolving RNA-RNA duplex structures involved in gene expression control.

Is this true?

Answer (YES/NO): NO